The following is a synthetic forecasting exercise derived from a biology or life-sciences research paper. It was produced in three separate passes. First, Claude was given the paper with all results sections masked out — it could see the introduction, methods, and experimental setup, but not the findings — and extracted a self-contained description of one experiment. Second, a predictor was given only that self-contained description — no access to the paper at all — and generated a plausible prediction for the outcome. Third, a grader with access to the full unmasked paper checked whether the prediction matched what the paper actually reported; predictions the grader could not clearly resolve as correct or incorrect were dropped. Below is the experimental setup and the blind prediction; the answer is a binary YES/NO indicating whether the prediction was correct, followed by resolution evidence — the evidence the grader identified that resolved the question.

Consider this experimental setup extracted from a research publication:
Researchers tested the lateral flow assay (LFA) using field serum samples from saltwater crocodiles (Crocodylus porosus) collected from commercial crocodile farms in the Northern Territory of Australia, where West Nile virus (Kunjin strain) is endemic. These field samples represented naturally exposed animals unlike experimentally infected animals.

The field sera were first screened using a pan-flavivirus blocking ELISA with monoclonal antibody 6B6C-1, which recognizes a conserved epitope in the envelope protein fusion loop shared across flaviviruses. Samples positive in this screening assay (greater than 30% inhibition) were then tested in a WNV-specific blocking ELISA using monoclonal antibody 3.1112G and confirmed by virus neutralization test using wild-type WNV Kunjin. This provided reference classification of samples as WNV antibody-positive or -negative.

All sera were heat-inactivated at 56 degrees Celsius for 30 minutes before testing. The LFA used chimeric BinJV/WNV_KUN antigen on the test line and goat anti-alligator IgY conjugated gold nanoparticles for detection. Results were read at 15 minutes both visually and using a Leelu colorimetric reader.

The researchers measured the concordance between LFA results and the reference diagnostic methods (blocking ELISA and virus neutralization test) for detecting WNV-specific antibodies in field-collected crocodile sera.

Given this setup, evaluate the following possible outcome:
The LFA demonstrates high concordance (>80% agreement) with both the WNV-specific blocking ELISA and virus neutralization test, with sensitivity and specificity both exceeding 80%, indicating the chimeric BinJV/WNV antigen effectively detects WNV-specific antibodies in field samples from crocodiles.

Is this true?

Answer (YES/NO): YES